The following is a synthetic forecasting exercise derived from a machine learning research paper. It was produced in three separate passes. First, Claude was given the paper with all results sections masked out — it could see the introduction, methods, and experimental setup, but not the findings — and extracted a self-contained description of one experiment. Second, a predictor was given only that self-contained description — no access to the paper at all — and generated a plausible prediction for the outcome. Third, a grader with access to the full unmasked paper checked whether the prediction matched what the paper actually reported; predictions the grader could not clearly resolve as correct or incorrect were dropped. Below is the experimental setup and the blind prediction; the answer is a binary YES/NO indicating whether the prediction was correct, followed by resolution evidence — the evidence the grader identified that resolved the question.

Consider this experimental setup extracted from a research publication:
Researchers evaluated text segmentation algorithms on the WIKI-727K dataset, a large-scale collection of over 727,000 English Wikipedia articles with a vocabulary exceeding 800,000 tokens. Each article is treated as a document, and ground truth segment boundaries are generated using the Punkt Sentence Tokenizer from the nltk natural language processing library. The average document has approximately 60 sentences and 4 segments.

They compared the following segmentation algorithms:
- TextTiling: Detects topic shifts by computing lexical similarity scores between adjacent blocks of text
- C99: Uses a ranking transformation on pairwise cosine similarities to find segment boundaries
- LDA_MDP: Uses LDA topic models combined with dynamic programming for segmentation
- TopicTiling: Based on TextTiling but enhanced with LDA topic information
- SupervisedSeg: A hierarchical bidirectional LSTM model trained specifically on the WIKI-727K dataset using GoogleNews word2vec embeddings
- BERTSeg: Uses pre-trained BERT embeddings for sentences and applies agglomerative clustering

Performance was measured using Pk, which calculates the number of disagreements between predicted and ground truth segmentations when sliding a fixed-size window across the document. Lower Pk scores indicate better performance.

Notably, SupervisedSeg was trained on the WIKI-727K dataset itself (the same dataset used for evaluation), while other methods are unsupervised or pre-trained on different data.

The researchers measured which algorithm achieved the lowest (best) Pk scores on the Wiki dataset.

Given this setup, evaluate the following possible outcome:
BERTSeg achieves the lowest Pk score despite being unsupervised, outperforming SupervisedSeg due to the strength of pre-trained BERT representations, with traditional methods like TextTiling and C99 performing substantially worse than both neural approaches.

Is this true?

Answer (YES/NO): NO